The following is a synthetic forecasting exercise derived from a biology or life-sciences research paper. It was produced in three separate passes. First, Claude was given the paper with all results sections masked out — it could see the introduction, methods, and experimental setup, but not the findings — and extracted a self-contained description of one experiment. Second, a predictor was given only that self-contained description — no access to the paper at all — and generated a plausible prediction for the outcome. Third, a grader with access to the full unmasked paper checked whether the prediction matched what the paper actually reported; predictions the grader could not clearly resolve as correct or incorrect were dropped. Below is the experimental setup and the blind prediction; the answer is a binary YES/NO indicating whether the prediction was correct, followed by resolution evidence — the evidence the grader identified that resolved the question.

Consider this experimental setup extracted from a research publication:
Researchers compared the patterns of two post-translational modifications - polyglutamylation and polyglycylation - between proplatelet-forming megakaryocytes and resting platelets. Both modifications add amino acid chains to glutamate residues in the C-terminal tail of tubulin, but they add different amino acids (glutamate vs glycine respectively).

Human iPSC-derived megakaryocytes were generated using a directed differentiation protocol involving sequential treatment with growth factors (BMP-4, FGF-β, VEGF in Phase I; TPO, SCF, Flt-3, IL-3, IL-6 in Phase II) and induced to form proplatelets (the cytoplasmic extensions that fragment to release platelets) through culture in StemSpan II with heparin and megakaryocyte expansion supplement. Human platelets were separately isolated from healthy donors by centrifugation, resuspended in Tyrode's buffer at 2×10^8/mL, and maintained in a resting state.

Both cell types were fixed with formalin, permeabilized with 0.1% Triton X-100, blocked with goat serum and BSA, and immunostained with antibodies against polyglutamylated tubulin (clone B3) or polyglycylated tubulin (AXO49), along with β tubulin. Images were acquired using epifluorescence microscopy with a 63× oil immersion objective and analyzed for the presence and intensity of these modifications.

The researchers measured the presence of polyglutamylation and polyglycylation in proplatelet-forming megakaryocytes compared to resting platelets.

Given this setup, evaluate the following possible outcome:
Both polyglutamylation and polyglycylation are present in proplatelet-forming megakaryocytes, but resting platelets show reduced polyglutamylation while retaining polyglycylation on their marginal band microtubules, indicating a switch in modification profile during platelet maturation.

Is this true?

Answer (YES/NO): NO